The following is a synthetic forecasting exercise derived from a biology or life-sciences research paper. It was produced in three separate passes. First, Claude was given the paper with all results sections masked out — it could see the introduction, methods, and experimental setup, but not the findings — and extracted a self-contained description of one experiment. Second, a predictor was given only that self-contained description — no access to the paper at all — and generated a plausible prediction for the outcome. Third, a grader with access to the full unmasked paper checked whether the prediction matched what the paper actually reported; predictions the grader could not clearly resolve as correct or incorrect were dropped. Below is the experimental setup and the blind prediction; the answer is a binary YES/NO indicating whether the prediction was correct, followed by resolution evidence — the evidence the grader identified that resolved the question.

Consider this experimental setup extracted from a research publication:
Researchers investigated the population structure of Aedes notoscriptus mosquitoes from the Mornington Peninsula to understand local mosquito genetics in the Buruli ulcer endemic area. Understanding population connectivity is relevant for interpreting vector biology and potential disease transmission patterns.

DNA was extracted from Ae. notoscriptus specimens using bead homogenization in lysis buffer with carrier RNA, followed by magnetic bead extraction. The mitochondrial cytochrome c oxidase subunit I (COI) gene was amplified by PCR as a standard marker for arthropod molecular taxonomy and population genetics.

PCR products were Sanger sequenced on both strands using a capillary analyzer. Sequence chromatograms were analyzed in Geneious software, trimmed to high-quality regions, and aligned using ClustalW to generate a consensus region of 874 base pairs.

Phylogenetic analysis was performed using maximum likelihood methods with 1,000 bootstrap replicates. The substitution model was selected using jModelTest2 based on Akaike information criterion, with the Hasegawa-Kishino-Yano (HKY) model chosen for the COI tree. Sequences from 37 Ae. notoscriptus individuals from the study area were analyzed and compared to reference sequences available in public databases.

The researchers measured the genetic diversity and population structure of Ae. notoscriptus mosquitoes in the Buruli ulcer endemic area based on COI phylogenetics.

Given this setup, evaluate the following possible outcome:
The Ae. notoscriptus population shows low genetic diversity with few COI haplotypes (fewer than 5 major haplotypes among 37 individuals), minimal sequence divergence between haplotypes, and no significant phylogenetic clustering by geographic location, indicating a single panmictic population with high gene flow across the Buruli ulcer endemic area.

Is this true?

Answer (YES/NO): NO